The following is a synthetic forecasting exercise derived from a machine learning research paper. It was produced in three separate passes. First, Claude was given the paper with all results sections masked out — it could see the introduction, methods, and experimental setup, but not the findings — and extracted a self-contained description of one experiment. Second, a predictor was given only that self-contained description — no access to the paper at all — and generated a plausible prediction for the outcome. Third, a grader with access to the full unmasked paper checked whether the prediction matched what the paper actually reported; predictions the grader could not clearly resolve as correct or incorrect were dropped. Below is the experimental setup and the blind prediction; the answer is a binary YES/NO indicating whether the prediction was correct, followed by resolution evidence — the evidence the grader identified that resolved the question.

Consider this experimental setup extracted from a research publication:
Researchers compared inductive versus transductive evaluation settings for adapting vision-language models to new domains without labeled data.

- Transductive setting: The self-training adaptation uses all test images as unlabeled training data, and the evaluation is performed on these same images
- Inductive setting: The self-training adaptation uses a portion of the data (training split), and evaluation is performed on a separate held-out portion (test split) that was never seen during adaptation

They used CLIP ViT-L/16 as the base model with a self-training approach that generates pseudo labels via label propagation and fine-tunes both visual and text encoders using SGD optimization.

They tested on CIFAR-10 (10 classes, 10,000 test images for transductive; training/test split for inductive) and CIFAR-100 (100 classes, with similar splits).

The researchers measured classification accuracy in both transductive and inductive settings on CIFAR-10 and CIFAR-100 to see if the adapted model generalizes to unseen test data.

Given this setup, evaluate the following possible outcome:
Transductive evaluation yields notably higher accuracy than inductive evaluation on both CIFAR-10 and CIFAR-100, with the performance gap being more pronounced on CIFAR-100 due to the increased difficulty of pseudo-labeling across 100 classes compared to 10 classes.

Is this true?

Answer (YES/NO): NO